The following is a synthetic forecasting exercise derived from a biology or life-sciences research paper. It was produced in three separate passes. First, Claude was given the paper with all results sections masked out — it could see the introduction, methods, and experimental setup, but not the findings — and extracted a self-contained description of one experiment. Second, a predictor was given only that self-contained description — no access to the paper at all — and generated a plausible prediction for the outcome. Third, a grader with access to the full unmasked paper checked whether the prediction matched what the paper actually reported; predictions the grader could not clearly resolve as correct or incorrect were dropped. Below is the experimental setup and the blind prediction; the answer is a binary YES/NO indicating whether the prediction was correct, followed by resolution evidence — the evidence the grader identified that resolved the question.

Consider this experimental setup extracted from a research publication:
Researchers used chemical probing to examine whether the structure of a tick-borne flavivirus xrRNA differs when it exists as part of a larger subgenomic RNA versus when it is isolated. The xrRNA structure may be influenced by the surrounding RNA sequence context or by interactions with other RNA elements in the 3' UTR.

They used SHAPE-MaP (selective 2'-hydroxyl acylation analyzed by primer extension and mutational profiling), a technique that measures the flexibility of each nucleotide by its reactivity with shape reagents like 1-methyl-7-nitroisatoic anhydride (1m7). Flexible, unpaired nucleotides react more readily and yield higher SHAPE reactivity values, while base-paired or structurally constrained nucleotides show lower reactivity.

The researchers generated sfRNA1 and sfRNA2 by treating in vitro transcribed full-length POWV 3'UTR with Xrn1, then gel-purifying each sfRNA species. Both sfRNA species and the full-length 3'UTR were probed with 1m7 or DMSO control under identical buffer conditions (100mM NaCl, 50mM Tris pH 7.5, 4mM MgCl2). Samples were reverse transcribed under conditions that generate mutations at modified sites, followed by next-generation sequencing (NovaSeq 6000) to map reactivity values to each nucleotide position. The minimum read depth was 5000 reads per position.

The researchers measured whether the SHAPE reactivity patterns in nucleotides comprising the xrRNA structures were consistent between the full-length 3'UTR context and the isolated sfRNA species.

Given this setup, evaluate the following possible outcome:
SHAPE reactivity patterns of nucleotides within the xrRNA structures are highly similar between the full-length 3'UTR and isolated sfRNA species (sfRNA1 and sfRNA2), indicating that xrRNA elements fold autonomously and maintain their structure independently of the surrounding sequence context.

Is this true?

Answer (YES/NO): YES